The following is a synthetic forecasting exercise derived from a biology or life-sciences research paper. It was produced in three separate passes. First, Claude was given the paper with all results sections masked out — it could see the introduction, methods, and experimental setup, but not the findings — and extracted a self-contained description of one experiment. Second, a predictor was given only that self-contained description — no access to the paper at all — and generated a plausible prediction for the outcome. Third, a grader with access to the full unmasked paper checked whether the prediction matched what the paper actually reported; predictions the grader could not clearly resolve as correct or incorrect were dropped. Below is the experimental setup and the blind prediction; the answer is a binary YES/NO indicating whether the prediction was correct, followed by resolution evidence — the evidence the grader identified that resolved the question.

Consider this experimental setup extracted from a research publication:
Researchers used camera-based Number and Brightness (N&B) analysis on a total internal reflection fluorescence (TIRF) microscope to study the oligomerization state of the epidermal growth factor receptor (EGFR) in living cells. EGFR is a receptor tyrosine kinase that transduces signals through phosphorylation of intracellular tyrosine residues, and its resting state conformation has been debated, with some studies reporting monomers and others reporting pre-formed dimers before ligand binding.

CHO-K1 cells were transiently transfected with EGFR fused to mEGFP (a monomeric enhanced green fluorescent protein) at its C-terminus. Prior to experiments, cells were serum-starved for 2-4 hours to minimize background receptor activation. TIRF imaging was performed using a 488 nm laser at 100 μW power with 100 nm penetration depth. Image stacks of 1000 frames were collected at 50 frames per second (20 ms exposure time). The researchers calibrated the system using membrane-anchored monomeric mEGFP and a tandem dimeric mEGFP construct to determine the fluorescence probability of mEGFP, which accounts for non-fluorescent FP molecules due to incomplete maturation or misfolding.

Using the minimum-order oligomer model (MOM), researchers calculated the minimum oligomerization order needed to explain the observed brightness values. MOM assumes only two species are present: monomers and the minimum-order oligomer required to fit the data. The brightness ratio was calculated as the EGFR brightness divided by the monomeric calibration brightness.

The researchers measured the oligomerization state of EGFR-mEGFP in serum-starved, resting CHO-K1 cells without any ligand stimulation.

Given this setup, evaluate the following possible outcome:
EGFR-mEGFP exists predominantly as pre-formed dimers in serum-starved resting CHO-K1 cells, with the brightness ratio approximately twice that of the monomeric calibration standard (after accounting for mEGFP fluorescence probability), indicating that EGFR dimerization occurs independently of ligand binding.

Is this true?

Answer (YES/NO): NO